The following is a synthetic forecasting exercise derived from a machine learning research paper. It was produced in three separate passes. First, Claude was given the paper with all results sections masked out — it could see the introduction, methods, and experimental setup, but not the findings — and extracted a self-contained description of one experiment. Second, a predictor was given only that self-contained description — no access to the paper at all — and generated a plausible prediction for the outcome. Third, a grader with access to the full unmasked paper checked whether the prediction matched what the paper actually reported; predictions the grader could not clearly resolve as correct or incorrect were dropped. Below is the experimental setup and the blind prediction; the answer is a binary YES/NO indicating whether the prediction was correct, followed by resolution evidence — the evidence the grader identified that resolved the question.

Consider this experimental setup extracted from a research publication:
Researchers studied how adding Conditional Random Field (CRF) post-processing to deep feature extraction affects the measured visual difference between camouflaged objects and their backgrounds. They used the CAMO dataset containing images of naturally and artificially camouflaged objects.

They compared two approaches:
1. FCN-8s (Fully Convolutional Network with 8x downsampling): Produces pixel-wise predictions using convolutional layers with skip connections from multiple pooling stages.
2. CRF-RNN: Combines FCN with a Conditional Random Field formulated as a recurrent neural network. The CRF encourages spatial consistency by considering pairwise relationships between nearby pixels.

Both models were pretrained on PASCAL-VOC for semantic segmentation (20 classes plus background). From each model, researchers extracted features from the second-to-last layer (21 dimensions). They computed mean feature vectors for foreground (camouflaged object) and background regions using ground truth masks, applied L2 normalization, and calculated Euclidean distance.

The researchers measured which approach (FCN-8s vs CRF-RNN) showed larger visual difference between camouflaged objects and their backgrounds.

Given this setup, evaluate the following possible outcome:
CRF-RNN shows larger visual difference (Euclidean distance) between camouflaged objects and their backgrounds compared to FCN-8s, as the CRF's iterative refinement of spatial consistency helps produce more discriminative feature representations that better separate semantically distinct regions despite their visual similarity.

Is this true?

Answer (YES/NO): YES